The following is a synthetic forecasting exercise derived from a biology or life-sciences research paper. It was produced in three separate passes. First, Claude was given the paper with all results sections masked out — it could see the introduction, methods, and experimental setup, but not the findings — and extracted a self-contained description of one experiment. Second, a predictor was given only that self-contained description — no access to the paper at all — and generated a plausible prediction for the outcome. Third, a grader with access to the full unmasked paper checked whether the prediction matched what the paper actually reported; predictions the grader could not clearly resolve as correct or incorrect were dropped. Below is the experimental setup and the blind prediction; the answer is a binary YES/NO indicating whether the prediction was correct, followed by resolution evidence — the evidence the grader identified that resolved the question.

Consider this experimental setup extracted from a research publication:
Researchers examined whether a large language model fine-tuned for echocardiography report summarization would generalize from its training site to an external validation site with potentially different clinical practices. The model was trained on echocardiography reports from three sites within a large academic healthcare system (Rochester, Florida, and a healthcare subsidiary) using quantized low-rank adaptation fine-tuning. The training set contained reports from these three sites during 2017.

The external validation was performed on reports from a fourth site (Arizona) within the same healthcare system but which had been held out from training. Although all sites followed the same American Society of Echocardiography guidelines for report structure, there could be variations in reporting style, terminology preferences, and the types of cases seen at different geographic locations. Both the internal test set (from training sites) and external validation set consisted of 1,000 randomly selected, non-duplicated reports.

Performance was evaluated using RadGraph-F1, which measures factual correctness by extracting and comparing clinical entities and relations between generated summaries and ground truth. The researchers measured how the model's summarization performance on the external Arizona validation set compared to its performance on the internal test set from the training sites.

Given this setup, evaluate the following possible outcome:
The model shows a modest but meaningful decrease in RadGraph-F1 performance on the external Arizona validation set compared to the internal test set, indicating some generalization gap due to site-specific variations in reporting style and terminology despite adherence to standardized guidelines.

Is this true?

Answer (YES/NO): YES